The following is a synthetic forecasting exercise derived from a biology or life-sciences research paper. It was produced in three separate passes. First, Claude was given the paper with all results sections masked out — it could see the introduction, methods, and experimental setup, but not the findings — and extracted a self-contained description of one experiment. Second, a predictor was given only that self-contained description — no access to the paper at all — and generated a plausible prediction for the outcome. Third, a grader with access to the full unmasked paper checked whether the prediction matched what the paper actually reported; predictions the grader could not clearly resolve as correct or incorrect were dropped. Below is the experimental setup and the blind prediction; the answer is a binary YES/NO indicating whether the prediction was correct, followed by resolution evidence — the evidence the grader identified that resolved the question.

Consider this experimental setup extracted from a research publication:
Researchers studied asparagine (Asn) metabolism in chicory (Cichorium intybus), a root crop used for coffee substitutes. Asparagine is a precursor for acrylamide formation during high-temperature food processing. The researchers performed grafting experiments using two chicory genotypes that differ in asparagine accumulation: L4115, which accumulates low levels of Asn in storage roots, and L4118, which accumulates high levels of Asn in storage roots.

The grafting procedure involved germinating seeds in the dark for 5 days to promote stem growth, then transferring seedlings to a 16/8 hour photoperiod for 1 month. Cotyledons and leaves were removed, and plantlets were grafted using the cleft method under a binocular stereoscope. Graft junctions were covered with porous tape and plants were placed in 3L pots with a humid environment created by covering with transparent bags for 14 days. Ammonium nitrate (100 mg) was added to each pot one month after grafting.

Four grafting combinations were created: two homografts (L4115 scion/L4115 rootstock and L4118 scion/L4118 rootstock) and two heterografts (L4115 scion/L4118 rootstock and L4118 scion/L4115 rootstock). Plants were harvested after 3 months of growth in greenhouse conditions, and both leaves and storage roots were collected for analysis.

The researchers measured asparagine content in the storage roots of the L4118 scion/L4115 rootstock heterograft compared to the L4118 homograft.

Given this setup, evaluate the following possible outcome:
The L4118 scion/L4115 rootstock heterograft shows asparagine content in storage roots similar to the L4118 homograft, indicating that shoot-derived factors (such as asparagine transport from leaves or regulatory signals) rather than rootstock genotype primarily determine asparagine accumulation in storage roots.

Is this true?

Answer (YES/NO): NO